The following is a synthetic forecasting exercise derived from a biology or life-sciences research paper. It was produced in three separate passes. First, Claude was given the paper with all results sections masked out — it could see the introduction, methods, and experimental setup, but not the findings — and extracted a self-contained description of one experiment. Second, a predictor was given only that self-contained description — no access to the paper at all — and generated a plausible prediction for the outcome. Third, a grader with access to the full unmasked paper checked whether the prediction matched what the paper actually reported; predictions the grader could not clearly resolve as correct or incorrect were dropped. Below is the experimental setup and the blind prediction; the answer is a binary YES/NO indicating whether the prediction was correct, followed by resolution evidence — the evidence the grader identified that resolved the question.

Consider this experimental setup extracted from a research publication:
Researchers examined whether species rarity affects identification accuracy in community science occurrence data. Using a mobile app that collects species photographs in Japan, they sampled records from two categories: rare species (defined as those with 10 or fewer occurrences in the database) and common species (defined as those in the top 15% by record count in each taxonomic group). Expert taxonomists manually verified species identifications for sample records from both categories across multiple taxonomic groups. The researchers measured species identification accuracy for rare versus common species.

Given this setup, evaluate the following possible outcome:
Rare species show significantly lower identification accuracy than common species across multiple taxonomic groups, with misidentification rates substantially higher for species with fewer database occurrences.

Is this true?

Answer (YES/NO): YES